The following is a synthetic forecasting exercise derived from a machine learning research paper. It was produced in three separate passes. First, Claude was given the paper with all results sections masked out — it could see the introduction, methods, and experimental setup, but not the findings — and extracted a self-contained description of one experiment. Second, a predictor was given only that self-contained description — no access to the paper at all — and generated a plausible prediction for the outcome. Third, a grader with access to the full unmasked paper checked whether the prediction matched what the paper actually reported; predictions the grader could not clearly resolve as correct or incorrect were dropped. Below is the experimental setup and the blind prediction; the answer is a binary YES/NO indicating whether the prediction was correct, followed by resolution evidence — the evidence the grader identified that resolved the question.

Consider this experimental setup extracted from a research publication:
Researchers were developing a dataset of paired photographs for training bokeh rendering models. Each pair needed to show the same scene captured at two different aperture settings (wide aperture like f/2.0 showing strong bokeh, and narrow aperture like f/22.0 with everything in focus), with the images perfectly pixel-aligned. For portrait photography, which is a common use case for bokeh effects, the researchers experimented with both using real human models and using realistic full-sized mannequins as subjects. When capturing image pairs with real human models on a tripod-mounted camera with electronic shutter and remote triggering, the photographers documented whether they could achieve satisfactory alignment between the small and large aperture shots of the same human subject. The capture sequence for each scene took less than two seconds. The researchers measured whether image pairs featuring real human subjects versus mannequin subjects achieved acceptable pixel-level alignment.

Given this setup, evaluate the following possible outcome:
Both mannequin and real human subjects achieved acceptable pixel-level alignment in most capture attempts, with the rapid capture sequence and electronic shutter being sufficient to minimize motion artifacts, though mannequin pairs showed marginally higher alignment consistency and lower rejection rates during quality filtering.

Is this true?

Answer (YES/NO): NO